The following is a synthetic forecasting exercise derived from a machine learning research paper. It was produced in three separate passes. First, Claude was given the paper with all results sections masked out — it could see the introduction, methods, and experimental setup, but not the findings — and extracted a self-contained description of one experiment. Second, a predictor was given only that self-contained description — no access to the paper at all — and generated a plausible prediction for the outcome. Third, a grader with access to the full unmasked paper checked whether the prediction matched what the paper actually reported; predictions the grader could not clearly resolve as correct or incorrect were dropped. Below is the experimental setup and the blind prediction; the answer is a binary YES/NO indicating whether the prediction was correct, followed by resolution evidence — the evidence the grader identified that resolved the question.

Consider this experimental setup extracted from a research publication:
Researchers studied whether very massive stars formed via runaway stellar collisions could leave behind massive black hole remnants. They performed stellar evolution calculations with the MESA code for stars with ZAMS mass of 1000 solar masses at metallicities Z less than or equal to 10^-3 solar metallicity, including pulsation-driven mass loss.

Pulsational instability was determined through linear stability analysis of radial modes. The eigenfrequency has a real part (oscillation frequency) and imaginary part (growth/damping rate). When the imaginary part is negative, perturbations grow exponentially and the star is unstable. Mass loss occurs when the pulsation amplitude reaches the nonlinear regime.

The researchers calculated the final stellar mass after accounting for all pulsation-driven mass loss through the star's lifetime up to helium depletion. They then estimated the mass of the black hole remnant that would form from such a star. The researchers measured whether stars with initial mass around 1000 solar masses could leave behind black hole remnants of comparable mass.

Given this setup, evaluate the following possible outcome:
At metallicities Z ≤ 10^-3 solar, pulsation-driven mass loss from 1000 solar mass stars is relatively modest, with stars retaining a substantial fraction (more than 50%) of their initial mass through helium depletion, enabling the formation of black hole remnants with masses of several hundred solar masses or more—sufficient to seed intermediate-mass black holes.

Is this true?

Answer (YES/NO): YES